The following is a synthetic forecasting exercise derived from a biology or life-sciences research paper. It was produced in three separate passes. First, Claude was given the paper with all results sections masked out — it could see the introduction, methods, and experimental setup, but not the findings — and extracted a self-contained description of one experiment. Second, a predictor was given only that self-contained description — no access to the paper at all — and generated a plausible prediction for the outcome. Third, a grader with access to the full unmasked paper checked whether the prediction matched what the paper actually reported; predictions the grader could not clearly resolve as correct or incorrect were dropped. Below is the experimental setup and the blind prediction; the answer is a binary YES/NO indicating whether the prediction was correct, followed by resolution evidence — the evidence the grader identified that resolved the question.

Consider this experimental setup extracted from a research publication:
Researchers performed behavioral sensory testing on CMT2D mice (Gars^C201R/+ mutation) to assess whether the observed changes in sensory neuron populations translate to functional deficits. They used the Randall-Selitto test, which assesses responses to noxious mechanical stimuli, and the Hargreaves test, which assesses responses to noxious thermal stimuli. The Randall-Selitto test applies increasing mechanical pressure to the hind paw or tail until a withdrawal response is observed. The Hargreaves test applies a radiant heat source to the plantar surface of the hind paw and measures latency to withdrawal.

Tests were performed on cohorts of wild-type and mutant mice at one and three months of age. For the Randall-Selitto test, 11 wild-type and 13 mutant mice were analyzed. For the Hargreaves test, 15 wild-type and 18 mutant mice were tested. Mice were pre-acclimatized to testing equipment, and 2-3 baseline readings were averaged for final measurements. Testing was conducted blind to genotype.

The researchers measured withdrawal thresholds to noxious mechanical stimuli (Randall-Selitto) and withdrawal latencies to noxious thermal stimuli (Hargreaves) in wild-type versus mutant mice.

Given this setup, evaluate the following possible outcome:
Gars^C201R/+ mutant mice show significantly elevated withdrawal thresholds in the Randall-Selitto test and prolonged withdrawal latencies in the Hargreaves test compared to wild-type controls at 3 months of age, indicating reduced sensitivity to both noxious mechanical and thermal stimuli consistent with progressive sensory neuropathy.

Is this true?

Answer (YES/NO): NO